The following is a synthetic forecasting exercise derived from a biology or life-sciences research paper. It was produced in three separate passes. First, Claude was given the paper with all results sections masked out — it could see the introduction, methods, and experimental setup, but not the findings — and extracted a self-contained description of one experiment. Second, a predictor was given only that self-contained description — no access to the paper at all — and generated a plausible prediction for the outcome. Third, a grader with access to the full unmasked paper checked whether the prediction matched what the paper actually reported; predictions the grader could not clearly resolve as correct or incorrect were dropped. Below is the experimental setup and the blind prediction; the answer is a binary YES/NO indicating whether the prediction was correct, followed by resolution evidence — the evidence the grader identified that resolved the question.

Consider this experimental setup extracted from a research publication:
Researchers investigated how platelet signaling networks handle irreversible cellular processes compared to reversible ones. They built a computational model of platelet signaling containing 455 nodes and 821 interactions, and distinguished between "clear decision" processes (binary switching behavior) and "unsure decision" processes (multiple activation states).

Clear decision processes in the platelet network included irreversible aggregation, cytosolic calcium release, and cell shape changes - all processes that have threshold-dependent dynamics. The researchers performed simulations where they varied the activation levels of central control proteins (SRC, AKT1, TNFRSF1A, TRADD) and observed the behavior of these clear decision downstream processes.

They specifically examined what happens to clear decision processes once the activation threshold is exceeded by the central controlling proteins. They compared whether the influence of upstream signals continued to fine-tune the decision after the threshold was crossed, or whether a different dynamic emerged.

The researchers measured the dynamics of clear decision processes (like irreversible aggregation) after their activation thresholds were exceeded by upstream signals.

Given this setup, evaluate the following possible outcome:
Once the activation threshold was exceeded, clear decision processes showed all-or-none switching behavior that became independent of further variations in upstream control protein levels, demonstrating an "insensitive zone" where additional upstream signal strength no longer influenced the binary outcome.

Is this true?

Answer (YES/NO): NO